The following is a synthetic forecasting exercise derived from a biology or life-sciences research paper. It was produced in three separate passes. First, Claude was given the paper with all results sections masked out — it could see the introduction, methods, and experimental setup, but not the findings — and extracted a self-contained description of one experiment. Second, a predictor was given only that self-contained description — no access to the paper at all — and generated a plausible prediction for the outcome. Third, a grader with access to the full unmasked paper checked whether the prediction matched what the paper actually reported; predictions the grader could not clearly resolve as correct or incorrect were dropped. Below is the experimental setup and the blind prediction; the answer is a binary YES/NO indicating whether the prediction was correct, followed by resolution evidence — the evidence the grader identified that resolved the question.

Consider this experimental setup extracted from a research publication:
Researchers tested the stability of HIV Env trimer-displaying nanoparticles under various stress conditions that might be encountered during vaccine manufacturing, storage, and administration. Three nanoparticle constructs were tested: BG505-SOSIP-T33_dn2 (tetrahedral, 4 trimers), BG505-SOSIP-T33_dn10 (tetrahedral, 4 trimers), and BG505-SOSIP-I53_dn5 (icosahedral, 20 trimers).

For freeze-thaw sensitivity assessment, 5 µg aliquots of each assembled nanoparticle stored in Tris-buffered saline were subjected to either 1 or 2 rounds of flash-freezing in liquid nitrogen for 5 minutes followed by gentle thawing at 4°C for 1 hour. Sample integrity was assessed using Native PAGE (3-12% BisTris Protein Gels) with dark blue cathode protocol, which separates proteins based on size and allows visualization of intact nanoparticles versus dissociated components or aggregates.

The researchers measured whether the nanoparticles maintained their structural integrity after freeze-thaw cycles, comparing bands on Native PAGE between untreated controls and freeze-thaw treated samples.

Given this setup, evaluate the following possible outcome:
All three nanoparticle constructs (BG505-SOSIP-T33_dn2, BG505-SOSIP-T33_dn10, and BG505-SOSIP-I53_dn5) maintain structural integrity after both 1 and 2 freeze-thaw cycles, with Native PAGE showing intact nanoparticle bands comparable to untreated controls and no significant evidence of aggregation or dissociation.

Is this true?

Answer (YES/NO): NO